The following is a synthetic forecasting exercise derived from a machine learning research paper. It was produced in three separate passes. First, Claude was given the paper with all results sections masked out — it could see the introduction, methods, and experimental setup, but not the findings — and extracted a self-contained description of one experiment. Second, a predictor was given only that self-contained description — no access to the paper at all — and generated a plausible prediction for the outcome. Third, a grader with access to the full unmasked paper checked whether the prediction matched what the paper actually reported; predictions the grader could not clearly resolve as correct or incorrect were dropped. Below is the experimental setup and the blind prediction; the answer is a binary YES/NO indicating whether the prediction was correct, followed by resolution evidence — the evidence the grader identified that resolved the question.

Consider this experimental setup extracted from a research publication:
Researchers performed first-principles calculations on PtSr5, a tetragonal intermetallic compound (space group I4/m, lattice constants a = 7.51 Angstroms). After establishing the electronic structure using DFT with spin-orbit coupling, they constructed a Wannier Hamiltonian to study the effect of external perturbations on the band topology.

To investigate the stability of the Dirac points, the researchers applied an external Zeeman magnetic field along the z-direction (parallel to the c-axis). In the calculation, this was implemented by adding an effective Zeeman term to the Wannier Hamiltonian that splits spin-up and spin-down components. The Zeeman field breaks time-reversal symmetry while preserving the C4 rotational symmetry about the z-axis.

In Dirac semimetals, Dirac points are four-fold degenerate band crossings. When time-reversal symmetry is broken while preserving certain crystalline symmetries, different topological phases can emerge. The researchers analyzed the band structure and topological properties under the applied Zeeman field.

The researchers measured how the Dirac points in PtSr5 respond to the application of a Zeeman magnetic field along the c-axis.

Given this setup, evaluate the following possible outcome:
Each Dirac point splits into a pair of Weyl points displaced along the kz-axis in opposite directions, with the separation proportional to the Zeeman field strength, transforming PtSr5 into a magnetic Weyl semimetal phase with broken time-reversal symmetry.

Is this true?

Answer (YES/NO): YES